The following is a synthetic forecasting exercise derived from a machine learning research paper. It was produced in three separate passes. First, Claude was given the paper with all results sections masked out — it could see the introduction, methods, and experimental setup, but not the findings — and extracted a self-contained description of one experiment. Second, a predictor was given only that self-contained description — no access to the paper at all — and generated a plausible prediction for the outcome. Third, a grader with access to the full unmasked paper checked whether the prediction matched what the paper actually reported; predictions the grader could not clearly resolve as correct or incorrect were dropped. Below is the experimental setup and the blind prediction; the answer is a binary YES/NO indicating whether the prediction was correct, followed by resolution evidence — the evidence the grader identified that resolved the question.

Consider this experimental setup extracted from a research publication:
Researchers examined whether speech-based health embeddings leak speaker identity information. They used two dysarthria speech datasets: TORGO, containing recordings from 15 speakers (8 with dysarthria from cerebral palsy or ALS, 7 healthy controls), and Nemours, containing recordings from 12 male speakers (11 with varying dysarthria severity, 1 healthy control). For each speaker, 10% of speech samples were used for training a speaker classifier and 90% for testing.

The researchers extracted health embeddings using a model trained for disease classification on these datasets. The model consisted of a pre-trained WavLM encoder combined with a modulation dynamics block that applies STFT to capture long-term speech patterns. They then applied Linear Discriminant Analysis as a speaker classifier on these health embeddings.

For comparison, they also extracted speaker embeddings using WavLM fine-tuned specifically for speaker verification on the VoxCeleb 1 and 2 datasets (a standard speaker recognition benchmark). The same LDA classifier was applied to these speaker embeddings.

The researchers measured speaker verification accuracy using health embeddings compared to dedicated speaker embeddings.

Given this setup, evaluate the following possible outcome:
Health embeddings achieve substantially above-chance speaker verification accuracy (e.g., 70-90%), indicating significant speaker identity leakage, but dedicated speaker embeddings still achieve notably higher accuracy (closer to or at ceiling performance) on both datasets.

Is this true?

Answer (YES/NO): NO